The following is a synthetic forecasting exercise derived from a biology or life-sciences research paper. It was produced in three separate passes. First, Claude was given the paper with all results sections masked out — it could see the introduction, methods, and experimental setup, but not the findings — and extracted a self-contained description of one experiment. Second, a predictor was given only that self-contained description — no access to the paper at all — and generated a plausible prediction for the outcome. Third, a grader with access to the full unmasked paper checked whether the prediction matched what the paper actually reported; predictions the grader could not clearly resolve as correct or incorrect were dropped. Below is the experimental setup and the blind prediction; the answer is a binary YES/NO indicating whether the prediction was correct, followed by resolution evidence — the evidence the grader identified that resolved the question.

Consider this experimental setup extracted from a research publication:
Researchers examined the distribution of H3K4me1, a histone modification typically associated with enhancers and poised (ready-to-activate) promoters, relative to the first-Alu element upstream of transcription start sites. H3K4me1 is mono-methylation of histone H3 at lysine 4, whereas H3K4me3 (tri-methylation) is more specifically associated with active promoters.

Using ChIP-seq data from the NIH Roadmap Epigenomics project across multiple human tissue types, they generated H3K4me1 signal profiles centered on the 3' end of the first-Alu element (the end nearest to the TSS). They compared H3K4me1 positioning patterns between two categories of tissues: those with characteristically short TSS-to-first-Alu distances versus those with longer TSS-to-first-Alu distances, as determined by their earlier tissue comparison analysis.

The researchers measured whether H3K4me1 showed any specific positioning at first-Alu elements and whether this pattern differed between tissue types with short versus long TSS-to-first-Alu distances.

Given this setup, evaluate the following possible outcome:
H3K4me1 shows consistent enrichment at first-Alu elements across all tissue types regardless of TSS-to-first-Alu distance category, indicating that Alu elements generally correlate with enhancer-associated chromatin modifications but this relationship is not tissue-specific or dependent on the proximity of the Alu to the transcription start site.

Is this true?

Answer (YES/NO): NO